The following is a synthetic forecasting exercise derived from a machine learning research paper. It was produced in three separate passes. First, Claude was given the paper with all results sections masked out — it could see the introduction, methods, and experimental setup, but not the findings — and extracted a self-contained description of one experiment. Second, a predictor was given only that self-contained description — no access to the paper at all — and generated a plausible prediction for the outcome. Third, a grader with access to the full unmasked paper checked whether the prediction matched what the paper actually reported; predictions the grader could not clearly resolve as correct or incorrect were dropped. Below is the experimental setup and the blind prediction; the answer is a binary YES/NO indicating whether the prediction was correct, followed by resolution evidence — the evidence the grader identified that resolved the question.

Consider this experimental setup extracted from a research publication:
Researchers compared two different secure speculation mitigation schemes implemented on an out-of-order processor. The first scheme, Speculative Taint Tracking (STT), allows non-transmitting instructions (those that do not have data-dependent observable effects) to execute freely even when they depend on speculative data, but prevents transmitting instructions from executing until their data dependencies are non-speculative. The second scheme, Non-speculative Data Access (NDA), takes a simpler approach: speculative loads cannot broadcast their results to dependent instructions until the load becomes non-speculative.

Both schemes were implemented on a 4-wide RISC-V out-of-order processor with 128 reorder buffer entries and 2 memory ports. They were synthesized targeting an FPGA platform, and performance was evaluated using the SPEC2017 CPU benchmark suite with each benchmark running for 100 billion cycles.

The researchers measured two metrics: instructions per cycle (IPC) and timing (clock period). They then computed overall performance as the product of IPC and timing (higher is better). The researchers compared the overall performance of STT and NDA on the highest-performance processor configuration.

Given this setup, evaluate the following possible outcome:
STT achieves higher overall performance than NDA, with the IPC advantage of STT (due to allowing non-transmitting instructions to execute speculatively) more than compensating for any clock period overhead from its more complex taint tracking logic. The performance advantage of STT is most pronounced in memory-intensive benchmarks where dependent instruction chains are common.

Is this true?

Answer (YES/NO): NO